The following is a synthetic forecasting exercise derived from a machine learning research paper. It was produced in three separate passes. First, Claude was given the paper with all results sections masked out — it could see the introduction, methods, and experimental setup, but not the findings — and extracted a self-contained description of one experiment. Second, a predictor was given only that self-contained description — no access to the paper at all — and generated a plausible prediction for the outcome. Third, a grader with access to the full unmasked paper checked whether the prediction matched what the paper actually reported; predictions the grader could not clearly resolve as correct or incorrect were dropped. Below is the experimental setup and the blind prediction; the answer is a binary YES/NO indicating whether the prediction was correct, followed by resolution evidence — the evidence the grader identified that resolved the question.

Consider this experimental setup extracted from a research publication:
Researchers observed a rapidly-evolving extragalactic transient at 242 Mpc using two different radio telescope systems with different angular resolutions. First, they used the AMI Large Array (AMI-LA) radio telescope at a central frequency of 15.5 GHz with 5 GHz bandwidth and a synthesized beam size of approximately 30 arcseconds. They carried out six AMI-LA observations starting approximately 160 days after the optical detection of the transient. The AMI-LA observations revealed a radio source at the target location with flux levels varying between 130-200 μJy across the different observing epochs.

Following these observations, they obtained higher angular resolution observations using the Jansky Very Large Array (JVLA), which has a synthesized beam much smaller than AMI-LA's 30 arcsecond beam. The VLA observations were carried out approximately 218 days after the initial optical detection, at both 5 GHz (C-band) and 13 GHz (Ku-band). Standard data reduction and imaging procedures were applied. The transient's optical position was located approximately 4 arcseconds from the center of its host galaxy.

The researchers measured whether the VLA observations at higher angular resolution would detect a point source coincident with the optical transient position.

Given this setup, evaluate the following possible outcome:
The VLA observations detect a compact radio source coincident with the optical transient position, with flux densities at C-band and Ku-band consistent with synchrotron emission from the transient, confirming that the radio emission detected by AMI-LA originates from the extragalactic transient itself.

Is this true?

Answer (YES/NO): NO